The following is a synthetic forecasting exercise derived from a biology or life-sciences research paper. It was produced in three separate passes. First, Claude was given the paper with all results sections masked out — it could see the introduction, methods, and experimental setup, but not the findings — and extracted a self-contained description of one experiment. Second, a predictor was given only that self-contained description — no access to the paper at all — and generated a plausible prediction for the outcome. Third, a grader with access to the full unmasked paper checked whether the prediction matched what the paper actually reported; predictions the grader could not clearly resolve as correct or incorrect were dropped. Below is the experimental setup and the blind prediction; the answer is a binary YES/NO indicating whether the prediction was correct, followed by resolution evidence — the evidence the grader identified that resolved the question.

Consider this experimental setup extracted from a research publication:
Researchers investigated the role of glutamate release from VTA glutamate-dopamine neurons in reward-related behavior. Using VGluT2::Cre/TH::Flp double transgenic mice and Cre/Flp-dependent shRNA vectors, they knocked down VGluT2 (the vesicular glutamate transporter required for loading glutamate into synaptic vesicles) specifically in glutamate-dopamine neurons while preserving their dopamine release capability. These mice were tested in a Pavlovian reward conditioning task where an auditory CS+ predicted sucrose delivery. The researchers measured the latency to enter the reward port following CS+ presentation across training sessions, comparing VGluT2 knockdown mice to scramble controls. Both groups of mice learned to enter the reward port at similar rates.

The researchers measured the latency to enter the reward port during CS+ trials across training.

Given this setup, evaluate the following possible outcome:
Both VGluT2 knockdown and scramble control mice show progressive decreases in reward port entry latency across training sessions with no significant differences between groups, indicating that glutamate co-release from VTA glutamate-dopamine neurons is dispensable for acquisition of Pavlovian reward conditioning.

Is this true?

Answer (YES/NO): NO